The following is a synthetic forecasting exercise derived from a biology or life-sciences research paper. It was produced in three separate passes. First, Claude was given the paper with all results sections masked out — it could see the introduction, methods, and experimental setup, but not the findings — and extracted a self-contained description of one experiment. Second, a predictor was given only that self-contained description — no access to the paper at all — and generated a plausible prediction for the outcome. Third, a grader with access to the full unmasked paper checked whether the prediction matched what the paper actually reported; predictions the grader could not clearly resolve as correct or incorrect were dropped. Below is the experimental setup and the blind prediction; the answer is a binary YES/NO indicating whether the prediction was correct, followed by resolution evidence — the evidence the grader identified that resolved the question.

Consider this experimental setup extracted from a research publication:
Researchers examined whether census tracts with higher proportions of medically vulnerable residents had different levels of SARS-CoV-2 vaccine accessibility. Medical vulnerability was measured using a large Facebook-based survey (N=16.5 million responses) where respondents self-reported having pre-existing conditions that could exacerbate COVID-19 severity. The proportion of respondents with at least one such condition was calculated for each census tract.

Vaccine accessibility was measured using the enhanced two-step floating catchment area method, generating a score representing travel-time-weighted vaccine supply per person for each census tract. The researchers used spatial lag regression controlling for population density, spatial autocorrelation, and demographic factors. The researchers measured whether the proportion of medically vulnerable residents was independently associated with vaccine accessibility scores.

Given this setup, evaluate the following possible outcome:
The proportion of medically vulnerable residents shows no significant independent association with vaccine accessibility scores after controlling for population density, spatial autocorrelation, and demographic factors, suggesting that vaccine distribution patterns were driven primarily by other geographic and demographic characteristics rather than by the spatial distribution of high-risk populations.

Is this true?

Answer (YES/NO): NO